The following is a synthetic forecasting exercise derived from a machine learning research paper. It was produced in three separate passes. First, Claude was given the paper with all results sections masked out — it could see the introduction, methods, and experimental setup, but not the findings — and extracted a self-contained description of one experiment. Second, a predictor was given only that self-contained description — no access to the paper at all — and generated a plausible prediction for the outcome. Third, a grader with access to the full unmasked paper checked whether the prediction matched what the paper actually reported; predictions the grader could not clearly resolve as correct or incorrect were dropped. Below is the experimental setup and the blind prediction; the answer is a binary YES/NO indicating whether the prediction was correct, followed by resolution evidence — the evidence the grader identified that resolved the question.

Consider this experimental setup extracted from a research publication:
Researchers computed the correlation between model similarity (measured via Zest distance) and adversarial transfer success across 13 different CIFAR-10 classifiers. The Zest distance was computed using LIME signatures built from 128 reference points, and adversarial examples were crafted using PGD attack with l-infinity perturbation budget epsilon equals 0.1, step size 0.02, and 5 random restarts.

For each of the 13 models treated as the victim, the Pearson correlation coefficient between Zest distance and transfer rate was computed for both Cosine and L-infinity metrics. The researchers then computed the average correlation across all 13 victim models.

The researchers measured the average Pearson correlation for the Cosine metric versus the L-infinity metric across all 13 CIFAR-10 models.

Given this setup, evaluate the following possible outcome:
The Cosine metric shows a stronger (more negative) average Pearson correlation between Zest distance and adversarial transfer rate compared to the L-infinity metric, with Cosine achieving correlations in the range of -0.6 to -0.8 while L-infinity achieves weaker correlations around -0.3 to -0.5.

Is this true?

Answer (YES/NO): NO